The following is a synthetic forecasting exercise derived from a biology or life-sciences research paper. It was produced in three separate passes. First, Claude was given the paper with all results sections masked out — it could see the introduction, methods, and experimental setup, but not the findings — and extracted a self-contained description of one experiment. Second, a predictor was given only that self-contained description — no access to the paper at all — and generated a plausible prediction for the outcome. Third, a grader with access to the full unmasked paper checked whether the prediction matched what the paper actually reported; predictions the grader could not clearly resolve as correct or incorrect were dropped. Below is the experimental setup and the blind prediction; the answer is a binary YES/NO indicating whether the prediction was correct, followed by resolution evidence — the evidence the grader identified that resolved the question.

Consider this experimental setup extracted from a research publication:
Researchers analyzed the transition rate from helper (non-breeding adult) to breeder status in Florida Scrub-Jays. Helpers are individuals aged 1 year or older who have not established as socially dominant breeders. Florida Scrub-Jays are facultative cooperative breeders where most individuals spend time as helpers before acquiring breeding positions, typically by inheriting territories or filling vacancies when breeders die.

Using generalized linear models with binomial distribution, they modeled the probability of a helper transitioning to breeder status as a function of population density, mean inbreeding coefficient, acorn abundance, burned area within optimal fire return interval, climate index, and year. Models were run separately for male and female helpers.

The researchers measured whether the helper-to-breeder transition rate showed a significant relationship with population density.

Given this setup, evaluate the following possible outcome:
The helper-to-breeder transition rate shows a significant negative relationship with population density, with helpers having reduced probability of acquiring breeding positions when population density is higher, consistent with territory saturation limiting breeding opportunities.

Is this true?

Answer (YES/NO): NO